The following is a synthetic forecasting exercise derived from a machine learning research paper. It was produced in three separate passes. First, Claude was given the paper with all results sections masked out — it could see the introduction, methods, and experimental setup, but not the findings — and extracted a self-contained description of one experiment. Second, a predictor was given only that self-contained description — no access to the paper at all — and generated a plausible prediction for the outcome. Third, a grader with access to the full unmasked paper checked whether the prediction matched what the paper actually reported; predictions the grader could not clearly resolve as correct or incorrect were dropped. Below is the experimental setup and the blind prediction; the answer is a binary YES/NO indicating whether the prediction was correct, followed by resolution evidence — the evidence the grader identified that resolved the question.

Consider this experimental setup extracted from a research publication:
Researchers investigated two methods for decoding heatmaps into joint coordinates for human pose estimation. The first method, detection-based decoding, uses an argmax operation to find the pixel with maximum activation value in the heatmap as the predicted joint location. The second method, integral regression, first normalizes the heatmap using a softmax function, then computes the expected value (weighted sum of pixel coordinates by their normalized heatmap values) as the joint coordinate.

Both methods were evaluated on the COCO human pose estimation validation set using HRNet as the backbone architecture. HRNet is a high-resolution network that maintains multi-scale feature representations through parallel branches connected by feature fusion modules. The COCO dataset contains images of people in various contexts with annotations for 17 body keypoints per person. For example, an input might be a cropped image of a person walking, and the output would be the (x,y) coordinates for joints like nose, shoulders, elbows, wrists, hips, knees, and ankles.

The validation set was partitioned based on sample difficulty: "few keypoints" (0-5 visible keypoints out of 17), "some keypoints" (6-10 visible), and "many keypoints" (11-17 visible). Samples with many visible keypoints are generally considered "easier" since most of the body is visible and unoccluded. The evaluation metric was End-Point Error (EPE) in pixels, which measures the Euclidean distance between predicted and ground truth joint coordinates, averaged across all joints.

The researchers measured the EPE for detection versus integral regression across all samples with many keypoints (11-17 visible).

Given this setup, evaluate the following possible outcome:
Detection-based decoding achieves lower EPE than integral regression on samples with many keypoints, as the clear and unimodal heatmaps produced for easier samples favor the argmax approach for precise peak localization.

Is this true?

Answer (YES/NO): YES